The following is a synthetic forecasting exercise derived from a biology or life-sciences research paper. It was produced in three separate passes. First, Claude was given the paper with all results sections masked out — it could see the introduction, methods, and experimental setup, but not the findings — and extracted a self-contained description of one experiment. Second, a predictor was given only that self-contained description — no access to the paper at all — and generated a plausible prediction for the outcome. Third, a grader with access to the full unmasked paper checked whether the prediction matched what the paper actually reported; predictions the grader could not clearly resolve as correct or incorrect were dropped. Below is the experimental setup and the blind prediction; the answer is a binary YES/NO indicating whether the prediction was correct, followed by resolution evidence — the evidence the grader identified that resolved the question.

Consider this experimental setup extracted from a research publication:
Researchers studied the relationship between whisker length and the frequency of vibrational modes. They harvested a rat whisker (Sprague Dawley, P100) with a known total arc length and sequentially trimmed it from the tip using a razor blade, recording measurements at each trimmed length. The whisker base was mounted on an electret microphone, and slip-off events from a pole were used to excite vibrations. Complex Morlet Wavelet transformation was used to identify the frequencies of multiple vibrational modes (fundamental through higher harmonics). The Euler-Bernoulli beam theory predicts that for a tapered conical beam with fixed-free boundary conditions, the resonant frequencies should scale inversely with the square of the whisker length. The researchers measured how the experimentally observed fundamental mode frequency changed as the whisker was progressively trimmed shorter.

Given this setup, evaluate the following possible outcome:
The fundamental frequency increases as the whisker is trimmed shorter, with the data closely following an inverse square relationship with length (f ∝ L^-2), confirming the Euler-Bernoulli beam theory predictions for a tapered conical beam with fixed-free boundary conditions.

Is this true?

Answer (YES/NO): NO